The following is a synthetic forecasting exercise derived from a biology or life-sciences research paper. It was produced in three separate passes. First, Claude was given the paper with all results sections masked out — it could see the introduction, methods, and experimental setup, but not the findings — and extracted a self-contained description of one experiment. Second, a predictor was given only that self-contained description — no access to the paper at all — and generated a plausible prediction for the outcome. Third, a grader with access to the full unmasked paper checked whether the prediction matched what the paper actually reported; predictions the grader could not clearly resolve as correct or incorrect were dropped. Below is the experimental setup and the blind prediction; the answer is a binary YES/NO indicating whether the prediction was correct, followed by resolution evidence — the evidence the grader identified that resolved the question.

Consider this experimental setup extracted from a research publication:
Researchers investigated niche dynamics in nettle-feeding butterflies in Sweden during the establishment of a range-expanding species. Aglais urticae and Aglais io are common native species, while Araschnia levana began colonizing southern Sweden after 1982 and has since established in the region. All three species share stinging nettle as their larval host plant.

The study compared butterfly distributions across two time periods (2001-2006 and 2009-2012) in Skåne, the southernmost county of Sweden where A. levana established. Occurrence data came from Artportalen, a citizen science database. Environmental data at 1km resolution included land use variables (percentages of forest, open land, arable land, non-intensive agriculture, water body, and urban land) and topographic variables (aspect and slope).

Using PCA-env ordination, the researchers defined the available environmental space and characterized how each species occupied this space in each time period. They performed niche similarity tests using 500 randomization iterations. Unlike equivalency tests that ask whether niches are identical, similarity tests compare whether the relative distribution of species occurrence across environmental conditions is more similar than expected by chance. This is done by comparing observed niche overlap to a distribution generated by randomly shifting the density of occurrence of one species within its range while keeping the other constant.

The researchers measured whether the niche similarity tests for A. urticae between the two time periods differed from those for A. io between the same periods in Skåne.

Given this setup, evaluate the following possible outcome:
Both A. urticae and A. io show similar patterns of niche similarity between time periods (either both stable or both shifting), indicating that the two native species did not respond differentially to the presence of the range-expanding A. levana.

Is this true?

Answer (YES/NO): NO